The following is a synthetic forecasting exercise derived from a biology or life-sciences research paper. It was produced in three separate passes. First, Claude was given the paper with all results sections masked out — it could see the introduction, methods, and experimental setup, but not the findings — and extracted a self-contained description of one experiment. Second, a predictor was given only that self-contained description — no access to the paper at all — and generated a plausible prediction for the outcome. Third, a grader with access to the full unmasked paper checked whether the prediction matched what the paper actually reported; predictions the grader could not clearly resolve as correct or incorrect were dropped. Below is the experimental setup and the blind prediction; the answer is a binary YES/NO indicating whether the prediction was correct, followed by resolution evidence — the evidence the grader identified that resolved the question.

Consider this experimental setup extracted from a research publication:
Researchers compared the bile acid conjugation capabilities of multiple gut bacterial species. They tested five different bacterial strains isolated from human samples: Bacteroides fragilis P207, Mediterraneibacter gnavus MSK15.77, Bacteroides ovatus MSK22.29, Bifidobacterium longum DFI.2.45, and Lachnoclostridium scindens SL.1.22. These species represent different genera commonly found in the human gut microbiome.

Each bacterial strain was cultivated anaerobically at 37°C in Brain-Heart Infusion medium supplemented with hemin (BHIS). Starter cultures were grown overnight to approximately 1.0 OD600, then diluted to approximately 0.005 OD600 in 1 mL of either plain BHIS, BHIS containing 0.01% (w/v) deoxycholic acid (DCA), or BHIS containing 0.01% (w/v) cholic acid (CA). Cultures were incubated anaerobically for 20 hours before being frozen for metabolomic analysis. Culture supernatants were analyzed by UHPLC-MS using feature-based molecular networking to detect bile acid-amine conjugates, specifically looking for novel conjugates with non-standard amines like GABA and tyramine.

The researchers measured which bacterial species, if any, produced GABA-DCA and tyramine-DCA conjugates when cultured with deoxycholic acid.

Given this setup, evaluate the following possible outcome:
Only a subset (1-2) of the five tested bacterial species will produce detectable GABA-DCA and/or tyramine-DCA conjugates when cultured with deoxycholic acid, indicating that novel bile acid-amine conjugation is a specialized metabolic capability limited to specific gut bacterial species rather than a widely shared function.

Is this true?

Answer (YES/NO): NO